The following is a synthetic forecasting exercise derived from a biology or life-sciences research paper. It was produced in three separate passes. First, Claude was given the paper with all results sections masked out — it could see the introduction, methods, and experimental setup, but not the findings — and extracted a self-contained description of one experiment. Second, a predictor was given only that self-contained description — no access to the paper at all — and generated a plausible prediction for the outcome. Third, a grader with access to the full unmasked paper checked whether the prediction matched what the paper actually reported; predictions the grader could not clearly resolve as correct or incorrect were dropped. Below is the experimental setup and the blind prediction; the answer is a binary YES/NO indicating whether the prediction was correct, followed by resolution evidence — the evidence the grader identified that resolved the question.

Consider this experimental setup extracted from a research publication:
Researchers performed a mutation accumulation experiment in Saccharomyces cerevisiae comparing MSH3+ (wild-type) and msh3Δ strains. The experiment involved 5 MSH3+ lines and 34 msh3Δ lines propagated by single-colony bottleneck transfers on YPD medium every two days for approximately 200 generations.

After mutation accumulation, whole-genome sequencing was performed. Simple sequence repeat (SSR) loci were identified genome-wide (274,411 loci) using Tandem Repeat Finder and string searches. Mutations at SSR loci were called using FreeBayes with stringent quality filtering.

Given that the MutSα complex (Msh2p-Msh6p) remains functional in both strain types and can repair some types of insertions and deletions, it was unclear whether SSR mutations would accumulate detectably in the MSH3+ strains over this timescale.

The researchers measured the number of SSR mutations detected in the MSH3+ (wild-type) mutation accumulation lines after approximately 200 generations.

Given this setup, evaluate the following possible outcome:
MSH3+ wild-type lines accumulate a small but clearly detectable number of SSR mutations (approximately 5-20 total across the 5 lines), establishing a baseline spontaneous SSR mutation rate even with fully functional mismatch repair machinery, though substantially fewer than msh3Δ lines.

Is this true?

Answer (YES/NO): NO